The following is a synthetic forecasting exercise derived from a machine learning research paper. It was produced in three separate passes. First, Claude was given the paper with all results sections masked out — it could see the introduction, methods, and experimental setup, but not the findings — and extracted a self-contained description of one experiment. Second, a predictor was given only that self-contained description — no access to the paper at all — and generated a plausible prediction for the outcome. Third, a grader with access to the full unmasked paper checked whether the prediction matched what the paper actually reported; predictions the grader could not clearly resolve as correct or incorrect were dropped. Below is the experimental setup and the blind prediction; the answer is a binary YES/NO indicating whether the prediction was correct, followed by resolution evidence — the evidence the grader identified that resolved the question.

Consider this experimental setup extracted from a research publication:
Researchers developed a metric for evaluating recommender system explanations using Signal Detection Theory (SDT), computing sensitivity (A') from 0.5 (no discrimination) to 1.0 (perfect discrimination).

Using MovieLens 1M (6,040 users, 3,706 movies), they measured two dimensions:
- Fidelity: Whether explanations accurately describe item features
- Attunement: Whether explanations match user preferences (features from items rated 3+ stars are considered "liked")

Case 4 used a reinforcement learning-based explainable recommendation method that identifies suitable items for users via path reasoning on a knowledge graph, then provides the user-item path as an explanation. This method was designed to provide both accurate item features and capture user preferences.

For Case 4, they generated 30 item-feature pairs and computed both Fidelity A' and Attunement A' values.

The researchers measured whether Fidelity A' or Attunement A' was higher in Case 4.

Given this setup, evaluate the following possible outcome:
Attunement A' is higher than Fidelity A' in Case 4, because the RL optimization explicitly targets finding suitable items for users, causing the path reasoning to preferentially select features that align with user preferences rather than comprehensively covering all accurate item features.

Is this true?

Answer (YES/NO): YES